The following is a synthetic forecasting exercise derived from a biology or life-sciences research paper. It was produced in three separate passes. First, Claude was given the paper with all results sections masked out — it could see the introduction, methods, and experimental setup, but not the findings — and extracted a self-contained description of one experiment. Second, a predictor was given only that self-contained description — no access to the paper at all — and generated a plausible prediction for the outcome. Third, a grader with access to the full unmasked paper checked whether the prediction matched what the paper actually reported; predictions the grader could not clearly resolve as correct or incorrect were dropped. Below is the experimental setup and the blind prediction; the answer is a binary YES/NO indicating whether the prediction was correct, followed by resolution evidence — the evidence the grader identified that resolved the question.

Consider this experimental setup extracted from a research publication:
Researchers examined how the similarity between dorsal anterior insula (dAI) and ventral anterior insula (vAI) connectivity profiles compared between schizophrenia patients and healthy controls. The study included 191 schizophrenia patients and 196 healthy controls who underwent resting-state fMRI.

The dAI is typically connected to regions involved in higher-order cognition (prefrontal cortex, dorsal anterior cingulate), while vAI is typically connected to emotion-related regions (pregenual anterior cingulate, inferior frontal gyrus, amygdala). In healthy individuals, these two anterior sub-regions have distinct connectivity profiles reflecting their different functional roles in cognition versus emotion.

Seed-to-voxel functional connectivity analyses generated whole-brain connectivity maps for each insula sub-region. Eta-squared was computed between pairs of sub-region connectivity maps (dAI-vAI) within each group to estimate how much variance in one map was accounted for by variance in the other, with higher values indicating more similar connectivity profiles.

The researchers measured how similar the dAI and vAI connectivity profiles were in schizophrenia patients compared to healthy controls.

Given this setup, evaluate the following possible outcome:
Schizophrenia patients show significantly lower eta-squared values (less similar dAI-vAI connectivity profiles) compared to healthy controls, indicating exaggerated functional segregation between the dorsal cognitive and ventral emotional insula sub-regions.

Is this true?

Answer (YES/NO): YES